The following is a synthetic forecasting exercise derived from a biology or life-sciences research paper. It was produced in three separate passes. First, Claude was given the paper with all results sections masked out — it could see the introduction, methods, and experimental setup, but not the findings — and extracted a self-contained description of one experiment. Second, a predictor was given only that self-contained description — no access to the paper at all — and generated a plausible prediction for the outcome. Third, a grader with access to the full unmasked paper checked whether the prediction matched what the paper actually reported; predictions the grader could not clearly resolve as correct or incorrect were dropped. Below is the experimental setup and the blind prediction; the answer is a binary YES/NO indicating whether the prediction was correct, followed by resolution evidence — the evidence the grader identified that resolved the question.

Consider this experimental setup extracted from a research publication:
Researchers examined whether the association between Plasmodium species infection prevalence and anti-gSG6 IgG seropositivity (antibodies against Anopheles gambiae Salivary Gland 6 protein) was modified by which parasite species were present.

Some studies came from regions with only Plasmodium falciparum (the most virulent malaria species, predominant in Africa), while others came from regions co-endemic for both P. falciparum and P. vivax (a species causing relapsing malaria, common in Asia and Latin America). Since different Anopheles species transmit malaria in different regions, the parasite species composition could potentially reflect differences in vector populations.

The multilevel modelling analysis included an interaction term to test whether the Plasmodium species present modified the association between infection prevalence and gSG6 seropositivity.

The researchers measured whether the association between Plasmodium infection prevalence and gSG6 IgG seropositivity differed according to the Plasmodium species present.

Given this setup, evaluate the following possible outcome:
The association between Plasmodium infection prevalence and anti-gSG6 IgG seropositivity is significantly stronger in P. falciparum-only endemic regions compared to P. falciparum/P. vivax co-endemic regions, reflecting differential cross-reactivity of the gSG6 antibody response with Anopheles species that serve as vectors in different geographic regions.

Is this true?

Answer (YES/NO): NO